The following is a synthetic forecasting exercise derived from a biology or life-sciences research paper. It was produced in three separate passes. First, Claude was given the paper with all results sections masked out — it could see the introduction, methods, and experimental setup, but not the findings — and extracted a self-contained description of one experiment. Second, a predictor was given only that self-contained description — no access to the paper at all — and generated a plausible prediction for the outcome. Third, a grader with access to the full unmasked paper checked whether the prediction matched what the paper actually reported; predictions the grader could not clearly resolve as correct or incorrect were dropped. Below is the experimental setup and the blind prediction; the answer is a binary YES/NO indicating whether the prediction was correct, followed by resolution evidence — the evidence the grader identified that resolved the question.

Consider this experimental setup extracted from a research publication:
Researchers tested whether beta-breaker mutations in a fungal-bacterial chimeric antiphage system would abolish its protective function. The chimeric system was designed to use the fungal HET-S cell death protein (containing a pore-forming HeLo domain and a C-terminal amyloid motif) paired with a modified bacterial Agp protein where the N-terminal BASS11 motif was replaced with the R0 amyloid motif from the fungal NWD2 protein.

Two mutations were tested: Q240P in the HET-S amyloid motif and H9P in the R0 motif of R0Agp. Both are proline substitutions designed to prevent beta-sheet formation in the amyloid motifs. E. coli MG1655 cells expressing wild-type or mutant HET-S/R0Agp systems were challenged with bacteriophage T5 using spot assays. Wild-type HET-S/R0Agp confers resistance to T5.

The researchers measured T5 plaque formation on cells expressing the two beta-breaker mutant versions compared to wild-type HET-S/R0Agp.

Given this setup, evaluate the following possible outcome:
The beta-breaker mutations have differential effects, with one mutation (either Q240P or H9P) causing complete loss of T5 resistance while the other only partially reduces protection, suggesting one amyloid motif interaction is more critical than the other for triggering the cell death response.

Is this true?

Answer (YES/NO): NO